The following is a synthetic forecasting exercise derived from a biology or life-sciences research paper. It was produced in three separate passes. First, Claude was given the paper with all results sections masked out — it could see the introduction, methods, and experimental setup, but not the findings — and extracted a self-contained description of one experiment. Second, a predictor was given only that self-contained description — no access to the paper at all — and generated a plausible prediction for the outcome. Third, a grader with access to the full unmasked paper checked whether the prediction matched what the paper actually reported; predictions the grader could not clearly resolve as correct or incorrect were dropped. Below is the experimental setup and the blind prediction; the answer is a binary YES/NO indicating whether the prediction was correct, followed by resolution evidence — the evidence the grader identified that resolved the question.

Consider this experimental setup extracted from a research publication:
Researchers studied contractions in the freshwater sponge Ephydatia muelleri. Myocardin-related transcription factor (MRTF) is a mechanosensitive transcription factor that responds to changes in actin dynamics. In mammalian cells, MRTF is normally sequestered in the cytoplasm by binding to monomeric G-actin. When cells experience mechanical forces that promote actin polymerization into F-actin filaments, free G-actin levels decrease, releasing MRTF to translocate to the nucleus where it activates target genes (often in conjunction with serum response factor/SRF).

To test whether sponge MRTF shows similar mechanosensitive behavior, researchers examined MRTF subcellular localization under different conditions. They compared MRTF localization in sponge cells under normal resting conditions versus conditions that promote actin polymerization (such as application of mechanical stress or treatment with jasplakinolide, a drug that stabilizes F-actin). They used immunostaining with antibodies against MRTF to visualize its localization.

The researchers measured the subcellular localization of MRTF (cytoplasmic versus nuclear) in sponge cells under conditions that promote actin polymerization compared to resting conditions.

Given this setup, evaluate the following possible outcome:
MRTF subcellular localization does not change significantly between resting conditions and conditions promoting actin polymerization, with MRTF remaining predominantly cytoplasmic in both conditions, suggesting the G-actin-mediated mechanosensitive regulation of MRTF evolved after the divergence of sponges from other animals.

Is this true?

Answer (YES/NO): NO